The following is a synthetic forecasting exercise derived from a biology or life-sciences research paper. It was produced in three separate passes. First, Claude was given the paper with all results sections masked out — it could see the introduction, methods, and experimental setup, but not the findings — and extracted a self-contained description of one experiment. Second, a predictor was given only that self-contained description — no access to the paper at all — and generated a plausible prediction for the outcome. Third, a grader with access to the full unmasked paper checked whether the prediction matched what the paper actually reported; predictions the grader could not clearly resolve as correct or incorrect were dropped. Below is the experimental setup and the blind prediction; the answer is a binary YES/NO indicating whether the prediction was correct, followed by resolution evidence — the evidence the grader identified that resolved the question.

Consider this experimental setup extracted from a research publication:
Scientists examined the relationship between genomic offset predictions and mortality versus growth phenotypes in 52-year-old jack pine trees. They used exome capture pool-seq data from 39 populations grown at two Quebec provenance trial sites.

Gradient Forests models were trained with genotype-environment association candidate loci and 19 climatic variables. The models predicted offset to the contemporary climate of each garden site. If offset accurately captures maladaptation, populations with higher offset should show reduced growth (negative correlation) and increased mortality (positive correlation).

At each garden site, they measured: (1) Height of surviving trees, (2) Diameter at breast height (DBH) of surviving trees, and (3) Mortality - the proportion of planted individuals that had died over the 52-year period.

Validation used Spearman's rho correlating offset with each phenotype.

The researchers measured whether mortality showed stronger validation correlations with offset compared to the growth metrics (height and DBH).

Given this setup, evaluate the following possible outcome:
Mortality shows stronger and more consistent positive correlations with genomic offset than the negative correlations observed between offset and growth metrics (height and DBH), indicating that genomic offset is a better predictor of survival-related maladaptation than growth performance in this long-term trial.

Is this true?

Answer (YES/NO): YES